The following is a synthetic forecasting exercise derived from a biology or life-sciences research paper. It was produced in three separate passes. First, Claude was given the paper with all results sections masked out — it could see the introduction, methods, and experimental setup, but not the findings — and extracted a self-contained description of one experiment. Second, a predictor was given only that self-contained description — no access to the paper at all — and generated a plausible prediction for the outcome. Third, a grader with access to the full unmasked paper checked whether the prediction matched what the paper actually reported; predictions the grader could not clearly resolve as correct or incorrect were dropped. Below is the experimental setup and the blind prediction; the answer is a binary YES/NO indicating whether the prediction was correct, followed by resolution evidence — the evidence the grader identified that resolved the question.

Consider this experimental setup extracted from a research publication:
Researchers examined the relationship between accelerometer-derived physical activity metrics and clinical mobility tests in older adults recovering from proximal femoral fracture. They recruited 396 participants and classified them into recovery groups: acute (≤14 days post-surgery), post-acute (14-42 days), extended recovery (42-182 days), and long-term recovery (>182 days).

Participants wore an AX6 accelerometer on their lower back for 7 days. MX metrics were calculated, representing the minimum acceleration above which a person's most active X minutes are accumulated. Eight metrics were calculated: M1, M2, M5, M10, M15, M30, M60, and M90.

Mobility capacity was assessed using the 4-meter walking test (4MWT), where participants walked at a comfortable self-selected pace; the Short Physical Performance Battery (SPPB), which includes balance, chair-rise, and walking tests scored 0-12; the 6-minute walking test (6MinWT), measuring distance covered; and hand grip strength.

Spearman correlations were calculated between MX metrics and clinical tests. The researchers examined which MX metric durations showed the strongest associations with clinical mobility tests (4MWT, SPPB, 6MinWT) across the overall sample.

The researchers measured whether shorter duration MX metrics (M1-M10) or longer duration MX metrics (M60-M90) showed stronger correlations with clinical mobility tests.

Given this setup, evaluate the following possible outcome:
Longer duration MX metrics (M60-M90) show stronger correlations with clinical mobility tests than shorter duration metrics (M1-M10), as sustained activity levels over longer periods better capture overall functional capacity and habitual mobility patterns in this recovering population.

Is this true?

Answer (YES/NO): NO